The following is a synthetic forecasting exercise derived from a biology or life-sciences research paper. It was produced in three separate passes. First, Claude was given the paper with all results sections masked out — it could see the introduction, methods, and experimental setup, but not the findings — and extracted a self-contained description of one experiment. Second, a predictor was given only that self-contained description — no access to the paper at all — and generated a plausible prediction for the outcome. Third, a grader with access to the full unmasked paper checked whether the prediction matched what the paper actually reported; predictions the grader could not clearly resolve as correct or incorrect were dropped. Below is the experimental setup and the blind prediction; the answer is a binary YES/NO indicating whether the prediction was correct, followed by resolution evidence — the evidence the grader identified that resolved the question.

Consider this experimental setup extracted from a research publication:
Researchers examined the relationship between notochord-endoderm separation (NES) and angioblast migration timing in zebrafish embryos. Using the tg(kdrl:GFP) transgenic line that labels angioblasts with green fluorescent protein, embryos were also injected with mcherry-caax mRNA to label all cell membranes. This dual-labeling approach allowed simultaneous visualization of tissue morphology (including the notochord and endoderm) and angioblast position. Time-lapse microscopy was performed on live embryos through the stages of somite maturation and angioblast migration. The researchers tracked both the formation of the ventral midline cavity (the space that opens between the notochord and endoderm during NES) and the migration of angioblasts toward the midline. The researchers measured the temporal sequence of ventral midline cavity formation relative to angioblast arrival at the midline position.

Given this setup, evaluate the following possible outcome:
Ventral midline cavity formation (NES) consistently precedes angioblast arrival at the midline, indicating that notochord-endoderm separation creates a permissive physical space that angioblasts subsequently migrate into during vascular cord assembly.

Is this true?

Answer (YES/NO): YES